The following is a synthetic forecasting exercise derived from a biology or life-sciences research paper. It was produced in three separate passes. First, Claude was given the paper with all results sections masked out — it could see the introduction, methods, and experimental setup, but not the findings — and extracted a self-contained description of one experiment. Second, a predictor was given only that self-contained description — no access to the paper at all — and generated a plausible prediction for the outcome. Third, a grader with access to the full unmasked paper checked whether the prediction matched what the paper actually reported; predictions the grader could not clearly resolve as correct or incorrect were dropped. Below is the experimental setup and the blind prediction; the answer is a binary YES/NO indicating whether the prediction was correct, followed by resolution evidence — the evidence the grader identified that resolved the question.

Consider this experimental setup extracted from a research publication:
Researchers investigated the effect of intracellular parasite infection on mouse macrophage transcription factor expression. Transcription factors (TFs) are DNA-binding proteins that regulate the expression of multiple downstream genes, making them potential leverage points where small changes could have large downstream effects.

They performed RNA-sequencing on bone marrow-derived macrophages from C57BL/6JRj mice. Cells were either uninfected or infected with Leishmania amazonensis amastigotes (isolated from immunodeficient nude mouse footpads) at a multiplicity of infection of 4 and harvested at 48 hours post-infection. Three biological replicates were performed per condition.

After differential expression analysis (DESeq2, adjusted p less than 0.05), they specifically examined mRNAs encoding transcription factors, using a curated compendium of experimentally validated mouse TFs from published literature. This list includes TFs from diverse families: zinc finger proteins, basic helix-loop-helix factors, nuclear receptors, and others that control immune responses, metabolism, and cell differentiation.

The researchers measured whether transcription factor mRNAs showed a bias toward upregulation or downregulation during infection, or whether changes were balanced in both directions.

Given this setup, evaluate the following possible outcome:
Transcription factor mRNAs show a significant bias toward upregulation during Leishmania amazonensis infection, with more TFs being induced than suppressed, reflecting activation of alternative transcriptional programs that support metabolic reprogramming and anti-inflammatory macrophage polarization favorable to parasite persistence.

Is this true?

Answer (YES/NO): NO